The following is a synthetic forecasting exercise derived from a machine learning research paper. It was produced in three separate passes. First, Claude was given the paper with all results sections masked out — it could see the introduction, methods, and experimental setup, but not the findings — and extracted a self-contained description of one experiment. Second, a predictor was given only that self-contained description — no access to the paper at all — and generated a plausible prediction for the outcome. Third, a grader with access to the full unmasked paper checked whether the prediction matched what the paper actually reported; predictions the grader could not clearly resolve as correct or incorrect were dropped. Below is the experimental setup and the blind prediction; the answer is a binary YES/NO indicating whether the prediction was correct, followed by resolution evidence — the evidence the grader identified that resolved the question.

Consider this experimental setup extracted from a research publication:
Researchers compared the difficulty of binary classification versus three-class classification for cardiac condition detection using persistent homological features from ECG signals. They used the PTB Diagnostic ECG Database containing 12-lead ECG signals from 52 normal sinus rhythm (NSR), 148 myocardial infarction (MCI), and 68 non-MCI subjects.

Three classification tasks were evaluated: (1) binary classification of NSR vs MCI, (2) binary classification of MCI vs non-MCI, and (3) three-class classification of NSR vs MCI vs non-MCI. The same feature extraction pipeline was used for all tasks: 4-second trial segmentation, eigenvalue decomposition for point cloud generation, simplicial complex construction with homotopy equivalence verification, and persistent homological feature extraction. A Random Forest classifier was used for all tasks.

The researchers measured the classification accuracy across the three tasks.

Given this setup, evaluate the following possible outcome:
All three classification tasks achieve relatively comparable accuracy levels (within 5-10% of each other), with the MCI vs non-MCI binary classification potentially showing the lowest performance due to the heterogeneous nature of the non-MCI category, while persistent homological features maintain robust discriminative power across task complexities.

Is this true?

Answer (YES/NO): NO